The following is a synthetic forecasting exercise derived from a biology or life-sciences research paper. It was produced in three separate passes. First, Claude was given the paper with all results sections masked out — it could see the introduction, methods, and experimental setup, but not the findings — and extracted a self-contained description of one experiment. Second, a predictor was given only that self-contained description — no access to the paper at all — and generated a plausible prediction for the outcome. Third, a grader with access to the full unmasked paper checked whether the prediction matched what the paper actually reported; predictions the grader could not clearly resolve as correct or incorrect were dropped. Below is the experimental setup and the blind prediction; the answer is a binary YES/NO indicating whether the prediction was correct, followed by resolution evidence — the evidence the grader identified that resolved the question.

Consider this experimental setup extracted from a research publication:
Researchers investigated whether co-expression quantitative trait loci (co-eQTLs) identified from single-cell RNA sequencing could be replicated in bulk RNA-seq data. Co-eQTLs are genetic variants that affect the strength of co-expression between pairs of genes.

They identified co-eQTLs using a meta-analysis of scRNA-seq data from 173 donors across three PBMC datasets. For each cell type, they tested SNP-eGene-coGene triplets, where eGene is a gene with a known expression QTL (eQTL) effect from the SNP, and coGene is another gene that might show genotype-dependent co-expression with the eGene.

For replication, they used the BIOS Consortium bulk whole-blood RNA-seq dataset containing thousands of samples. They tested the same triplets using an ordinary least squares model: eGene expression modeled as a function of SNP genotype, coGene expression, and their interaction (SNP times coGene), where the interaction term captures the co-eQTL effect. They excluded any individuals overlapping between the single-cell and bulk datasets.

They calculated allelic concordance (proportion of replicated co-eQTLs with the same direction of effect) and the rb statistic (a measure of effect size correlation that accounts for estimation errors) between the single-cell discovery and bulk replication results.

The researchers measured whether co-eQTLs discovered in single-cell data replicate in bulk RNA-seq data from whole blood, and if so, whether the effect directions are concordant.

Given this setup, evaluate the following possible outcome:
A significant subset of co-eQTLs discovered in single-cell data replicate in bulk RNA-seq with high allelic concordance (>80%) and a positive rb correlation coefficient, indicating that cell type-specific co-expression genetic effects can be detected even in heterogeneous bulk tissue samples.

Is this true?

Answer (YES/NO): NO